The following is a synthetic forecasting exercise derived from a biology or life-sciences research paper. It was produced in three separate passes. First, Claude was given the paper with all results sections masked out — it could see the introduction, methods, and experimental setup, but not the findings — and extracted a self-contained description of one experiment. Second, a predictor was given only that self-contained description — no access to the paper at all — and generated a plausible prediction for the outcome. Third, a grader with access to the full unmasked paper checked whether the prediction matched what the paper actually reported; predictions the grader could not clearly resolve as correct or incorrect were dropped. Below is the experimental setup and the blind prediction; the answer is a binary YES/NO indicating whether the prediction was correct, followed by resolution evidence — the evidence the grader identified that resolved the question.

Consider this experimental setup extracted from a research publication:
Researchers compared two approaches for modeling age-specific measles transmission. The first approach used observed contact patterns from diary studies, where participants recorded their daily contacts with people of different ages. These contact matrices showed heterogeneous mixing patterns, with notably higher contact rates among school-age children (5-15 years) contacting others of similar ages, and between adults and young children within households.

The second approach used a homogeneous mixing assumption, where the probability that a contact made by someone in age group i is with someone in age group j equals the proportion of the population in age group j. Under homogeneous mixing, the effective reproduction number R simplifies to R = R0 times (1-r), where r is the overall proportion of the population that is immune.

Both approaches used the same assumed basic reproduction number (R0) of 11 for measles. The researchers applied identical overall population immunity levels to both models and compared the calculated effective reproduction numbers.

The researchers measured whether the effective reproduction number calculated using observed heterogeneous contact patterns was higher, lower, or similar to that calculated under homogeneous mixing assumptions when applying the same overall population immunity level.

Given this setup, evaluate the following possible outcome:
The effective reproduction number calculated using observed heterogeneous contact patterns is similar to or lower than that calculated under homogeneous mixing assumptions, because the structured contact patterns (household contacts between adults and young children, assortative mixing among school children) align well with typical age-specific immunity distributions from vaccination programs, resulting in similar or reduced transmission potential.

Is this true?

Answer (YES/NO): NO